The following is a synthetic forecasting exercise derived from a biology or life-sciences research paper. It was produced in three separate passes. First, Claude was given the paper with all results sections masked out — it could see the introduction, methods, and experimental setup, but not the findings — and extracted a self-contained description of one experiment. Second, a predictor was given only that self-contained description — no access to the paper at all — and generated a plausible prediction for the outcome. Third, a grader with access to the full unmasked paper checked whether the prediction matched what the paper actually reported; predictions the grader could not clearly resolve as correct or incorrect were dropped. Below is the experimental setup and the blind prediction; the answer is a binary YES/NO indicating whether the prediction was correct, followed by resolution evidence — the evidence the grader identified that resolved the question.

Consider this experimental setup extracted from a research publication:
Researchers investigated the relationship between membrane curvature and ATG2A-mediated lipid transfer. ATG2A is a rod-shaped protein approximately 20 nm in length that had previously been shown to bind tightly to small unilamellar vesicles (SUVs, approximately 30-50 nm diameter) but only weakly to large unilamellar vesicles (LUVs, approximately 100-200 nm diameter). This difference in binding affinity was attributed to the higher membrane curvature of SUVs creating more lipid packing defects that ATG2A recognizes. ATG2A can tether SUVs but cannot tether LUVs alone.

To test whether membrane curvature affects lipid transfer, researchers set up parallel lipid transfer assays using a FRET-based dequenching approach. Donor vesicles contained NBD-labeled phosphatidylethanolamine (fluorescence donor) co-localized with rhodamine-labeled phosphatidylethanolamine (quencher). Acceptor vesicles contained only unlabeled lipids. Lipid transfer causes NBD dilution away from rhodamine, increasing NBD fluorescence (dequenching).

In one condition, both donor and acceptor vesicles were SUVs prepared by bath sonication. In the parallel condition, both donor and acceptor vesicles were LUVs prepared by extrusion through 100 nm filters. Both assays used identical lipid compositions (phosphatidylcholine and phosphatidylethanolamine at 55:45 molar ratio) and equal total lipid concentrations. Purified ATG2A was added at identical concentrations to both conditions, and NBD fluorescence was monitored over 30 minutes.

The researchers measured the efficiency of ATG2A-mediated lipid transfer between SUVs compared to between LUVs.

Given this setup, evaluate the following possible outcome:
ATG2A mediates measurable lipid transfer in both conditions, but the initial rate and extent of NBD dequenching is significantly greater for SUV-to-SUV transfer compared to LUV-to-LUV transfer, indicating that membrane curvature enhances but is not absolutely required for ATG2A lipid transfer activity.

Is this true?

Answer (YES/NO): YES